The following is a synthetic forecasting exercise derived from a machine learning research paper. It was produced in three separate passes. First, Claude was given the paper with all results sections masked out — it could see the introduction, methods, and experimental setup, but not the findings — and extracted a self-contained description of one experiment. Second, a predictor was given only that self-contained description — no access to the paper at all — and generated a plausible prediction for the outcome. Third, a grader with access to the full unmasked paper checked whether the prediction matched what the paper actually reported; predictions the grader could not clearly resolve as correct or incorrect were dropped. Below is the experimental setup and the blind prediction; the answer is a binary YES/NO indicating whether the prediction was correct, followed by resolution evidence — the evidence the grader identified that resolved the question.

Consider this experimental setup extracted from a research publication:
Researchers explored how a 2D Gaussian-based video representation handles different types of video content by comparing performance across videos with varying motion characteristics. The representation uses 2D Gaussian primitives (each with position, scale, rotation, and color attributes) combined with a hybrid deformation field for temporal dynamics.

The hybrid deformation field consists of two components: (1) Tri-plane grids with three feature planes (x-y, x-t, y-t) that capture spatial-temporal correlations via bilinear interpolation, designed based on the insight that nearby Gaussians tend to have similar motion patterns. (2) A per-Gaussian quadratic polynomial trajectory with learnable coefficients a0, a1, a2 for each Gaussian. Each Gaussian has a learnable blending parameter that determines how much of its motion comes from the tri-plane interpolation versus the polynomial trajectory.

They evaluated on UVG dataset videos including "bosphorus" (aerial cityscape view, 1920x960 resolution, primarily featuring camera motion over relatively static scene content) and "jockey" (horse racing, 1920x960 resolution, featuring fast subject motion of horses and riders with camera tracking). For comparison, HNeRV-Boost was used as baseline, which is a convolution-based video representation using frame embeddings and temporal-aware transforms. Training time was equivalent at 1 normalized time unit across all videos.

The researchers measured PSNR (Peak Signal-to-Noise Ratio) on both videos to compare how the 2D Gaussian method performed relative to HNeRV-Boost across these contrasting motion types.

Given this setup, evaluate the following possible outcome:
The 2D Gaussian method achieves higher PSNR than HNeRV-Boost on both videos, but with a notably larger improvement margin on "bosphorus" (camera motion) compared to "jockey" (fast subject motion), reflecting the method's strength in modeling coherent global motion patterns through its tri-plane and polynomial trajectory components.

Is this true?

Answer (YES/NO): NO